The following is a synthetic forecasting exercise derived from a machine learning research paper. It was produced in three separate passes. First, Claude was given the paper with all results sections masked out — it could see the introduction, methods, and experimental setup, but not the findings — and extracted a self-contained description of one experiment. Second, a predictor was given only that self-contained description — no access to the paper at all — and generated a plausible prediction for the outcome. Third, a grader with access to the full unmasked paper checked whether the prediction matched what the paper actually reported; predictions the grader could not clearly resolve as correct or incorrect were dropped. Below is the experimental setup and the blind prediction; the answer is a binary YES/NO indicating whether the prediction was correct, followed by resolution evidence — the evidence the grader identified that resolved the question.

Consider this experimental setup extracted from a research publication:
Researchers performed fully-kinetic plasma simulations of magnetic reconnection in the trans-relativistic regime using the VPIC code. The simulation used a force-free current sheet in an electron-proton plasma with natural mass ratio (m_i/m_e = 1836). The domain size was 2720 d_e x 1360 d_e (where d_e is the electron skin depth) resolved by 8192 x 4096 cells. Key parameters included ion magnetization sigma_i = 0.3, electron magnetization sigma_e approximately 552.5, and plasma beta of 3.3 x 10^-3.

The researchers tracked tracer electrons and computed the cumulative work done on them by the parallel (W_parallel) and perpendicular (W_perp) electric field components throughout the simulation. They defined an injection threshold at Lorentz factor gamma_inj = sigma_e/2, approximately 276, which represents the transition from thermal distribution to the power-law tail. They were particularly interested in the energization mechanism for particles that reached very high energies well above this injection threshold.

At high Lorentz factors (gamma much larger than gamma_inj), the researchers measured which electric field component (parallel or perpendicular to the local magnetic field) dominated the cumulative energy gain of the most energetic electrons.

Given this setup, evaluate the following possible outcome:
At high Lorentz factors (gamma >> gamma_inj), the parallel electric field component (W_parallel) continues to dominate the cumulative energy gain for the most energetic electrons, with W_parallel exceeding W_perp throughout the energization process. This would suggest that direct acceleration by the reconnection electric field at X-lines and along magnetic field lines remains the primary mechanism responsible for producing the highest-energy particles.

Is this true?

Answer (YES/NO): NO